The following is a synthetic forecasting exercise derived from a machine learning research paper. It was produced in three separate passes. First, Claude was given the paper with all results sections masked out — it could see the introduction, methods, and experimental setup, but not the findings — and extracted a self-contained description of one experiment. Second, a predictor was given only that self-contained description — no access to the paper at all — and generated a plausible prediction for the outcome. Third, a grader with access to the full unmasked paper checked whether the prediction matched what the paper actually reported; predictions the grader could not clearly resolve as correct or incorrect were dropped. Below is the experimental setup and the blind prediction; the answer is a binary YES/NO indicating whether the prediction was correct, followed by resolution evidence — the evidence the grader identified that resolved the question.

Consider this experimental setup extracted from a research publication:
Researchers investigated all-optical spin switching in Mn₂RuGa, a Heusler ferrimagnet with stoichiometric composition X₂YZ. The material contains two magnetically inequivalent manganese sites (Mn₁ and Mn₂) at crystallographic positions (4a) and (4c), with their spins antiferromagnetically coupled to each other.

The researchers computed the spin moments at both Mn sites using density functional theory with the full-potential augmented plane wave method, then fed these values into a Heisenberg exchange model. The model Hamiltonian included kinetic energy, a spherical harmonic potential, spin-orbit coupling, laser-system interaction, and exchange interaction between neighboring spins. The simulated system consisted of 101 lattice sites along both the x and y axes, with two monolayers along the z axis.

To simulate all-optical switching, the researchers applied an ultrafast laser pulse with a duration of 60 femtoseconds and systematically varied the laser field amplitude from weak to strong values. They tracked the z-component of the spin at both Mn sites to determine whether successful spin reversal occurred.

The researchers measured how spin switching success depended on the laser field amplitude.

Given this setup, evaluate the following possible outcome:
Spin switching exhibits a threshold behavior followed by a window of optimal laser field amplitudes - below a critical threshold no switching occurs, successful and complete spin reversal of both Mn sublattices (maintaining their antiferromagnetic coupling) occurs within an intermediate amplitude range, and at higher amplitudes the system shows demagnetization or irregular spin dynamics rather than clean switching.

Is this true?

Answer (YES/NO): YES